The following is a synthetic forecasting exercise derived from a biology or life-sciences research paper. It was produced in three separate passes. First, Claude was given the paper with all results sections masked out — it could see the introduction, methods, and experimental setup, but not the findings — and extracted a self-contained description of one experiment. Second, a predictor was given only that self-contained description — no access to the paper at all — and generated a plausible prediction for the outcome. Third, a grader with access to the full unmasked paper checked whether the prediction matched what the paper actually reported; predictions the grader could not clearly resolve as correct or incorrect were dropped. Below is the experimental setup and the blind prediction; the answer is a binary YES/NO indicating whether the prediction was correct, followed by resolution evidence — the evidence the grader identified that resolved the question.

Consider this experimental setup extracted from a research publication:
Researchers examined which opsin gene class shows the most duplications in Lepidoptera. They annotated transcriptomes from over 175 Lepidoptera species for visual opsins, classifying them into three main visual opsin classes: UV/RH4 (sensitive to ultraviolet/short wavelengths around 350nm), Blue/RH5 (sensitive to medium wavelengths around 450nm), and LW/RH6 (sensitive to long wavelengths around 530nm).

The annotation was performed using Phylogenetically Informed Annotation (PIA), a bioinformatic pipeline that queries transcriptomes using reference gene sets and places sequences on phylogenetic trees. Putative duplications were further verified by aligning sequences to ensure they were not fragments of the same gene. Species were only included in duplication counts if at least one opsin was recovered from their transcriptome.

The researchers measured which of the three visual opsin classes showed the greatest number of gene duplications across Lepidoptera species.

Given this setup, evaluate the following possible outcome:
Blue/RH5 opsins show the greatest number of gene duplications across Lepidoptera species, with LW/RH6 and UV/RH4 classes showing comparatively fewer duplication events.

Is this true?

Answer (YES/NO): NO